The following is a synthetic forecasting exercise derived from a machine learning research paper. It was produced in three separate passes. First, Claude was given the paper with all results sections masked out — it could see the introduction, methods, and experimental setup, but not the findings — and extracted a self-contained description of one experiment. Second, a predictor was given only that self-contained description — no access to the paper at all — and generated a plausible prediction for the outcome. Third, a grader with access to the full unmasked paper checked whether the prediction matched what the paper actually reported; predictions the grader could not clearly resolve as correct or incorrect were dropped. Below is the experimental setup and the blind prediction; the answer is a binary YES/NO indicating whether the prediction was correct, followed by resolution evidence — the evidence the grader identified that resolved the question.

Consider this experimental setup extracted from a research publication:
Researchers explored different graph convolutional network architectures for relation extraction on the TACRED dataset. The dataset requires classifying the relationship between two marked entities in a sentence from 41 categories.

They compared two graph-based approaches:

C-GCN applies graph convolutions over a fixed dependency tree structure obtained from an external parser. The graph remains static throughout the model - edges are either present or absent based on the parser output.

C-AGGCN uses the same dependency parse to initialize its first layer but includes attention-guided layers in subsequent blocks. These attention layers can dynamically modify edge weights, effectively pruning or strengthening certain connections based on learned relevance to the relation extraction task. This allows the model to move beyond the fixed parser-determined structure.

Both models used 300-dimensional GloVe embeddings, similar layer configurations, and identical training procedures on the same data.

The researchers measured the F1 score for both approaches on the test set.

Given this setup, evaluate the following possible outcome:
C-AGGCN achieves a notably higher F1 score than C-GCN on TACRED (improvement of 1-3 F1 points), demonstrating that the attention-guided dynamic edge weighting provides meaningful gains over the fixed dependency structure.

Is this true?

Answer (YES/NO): YES